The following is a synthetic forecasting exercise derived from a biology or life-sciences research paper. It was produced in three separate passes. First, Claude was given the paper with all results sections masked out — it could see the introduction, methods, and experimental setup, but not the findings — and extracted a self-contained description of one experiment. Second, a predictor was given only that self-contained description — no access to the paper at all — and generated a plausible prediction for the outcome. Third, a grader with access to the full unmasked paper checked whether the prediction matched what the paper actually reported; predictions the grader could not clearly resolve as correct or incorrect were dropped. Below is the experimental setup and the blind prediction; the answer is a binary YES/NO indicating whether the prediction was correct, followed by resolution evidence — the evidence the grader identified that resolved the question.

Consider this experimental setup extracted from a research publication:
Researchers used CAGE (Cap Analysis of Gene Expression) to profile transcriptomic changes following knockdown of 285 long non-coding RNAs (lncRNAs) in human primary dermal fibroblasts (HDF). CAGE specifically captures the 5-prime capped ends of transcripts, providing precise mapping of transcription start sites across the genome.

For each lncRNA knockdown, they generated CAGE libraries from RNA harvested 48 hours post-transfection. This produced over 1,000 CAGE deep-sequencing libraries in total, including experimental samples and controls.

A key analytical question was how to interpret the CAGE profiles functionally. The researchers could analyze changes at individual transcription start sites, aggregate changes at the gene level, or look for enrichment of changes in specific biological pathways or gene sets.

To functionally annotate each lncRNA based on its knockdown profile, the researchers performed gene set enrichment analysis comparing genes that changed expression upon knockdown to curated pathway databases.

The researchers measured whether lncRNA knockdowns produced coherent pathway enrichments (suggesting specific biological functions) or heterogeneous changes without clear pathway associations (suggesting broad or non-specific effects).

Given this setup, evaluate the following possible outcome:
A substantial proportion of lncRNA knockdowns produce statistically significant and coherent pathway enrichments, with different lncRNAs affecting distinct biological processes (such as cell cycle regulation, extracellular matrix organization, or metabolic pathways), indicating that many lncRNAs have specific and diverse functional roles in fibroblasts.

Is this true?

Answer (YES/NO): YES